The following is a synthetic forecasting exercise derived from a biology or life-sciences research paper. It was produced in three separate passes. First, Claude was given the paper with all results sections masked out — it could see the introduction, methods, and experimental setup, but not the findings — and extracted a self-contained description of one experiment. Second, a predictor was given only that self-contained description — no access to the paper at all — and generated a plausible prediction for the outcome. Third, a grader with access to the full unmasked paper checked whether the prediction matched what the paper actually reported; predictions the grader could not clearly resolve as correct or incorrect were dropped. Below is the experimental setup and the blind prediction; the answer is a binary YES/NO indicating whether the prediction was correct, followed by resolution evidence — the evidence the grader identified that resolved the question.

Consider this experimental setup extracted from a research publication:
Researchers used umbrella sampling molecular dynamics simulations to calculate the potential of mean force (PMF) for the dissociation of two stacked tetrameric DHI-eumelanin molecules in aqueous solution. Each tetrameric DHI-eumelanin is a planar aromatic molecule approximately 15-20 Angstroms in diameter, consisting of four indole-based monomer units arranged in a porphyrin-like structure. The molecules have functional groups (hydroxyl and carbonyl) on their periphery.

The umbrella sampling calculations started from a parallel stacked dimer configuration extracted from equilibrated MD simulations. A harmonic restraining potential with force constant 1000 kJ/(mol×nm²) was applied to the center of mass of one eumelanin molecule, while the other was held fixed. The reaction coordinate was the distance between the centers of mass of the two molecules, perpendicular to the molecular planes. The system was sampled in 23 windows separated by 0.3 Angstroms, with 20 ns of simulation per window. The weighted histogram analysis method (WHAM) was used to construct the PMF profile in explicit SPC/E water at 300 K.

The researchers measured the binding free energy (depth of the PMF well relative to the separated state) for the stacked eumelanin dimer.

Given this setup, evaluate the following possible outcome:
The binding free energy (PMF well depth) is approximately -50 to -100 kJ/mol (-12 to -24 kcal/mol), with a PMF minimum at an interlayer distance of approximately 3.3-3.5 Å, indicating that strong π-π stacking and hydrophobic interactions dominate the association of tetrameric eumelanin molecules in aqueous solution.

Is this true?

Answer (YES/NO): NO